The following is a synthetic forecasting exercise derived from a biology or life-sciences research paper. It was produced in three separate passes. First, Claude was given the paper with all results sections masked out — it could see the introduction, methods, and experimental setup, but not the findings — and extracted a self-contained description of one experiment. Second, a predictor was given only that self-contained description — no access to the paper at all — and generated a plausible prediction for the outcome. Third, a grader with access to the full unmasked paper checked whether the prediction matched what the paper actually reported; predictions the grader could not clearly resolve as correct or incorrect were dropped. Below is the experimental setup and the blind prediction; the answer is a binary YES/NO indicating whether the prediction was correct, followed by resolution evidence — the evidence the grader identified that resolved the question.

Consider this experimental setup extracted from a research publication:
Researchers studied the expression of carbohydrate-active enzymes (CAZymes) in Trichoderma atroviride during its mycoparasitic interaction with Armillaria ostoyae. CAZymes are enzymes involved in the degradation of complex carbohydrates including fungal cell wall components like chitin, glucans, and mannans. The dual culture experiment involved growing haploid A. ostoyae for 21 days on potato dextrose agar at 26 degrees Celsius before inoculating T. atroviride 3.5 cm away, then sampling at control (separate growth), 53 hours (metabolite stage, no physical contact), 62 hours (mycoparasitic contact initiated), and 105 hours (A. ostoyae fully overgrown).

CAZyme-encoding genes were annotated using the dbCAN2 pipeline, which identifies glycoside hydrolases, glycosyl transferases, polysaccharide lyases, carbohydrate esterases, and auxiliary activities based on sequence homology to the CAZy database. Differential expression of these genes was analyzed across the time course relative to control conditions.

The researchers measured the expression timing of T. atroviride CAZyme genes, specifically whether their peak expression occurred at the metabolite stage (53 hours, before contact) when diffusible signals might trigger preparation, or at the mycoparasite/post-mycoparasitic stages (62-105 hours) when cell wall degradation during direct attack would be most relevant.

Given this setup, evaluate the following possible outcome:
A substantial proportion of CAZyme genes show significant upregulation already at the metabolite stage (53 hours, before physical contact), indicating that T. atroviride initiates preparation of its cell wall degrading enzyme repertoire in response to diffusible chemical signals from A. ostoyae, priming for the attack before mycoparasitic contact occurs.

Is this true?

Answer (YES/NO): NO